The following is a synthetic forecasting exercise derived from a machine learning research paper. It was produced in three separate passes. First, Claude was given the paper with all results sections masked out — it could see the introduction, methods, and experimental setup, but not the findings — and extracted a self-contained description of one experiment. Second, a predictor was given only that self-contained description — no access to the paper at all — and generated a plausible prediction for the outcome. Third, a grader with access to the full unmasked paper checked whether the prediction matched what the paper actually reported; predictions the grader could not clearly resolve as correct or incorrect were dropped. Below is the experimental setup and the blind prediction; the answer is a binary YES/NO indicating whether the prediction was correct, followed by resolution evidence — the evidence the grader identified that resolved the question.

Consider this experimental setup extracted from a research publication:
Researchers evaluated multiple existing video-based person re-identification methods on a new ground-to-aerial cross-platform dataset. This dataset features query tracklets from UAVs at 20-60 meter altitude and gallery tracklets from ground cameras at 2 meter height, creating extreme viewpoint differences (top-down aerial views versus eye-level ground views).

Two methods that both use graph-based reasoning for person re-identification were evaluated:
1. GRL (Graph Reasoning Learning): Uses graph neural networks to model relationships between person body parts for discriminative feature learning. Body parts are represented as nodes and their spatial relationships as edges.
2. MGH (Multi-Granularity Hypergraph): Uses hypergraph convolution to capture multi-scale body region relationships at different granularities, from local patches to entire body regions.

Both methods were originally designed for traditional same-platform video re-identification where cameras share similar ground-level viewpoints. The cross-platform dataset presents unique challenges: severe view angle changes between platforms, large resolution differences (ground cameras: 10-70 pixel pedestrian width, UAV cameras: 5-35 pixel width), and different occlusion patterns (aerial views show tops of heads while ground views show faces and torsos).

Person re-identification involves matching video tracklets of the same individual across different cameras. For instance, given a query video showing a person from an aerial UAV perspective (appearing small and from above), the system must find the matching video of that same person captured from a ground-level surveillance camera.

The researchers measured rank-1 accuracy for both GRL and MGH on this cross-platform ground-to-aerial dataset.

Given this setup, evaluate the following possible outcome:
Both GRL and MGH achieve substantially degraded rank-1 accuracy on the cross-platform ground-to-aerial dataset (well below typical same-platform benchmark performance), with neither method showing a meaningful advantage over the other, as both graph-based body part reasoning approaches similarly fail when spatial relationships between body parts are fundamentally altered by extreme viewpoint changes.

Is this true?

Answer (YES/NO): NO